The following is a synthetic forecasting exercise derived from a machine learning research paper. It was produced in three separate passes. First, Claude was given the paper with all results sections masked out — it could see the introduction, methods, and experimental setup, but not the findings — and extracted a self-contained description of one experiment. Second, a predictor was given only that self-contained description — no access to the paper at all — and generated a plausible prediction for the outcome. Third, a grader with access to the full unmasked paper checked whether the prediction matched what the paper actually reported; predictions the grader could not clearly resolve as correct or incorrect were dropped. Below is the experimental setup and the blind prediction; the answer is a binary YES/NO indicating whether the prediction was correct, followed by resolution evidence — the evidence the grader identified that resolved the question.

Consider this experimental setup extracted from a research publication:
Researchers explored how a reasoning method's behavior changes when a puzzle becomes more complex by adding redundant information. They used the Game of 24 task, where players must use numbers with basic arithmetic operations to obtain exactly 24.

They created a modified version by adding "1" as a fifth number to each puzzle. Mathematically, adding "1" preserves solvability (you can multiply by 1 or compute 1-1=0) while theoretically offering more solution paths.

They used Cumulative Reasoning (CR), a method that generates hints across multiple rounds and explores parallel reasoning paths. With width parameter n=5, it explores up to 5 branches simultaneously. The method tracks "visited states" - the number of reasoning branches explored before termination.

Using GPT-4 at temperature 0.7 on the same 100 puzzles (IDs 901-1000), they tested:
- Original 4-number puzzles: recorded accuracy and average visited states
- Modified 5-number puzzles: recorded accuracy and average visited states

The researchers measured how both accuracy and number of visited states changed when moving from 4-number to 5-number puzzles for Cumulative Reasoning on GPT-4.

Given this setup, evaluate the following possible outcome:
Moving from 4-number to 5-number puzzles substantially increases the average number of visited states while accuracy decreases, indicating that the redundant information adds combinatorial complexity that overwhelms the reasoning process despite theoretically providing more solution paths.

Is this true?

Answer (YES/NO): NO